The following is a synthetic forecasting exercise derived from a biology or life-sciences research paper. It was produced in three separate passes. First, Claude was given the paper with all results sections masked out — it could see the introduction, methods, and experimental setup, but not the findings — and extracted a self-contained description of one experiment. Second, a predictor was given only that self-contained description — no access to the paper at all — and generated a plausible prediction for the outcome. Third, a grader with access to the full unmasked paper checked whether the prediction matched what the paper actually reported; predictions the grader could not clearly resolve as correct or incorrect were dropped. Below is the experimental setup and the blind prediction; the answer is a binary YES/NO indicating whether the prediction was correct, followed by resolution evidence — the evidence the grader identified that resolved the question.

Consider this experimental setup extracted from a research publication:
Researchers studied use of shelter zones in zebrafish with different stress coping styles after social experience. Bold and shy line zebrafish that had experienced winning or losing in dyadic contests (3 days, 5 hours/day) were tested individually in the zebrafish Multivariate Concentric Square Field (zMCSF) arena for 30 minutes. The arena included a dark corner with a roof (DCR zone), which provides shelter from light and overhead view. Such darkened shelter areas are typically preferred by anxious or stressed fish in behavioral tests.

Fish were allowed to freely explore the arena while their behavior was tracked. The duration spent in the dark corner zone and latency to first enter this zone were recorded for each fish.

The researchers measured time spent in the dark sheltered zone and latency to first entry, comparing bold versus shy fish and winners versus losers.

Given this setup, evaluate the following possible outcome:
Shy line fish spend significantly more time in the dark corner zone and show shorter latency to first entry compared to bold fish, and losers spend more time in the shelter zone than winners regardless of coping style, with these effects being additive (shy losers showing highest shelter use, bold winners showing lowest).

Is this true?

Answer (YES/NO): NO